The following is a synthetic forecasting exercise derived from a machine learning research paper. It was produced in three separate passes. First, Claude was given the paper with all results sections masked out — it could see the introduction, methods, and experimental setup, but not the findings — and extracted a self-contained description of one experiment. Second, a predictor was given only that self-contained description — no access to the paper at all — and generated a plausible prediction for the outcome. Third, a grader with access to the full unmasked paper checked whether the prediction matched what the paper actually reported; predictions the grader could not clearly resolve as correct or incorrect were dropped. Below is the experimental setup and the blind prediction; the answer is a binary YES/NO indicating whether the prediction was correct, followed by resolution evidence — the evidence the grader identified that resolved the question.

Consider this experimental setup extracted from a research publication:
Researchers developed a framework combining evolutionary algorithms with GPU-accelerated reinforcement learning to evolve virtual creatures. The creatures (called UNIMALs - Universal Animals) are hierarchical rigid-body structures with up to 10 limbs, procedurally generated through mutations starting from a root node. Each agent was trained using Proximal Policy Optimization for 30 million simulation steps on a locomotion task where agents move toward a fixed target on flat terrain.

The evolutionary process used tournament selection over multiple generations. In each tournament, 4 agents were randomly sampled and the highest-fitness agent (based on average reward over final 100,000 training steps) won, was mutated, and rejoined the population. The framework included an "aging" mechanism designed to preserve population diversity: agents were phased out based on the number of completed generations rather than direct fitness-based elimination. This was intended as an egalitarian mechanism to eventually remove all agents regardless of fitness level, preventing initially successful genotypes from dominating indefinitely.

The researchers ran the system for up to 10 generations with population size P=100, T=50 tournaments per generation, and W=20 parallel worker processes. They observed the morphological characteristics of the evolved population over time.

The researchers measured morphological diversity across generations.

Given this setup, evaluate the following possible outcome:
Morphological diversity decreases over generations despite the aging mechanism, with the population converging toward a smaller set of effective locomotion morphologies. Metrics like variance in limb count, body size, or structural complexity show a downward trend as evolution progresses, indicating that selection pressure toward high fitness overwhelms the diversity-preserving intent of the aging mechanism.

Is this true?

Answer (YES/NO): YES